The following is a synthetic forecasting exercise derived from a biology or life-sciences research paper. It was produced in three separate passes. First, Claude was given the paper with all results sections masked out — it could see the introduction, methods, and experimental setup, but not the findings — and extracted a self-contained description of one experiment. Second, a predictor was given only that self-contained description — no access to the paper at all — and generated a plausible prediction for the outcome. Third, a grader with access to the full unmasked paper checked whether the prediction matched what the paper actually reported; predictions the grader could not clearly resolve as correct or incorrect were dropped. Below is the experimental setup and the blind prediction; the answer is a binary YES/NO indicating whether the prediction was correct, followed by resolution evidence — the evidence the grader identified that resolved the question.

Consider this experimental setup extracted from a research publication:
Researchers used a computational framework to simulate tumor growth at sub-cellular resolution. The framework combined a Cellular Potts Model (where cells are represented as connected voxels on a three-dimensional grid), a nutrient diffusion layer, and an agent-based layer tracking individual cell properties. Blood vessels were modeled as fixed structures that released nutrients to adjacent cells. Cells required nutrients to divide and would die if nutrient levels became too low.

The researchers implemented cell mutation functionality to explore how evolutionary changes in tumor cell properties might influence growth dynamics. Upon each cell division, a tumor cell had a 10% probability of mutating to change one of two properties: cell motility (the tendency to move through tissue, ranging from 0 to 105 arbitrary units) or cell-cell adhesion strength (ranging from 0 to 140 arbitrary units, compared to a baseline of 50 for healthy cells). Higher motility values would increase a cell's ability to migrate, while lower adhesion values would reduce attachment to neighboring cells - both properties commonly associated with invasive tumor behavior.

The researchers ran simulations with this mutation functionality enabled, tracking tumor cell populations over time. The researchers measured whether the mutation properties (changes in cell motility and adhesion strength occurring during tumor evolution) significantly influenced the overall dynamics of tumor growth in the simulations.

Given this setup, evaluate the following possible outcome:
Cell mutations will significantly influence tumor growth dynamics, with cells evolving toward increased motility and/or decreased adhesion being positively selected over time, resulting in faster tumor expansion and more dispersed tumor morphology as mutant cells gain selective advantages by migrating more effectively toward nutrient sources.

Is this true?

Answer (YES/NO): NO